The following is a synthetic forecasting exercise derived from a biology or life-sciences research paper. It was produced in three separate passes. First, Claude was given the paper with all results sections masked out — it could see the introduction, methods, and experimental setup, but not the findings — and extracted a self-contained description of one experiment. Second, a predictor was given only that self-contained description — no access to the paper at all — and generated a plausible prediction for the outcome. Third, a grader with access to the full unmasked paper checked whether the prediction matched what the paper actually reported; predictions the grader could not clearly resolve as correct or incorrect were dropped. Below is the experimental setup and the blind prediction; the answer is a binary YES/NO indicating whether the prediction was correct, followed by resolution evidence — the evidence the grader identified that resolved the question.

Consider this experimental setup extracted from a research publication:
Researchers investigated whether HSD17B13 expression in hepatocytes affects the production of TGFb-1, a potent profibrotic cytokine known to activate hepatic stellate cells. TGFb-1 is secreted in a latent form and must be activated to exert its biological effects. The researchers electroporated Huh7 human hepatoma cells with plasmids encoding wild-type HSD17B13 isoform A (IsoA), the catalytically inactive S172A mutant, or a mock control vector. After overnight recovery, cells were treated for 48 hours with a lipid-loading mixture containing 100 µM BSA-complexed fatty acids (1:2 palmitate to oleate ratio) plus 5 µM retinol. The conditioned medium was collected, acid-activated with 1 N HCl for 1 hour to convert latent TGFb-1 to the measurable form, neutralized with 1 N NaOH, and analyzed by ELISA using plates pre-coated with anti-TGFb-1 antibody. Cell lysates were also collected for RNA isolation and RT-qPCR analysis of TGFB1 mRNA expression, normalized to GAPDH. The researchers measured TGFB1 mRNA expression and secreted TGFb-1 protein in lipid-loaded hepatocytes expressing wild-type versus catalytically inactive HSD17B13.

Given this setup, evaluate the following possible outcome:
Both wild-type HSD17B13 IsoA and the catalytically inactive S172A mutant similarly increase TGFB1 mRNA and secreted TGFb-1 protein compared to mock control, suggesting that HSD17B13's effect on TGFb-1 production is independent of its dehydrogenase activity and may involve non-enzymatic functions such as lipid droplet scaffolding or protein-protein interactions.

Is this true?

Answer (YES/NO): NO